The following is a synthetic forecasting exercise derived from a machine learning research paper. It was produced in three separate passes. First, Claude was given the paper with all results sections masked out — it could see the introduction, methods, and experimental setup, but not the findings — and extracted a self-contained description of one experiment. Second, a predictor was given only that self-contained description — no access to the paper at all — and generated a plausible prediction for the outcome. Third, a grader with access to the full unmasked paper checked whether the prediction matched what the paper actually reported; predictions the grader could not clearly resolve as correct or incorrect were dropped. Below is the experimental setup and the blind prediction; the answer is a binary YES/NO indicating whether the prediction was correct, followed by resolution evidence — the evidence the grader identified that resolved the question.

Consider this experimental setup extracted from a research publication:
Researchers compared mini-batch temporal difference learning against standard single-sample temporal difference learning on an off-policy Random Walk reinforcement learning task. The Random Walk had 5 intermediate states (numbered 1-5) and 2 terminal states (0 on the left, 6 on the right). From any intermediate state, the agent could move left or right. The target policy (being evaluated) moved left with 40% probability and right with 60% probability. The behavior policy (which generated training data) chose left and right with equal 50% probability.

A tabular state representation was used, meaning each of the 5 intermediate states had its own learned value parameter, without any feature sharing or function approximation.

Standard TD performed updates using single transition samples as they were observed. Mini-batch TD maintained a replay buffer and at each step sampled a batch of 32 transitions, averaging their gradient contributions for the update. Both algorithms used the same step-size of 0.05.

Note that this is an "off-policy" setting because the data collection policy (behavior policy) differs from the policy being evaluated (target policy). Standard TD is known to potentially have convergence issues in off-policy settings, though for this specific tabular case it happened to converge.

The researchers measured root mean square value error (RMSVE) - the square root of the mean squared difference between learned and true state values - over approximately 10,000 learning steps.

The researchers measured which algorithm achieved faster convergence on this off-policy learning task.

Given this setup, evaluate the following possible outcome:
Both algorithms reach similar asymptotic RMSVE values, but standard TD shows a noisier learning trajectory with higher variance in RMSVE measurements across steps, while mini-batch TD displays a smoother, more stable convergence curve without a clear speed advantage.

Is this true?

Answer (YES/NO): NO